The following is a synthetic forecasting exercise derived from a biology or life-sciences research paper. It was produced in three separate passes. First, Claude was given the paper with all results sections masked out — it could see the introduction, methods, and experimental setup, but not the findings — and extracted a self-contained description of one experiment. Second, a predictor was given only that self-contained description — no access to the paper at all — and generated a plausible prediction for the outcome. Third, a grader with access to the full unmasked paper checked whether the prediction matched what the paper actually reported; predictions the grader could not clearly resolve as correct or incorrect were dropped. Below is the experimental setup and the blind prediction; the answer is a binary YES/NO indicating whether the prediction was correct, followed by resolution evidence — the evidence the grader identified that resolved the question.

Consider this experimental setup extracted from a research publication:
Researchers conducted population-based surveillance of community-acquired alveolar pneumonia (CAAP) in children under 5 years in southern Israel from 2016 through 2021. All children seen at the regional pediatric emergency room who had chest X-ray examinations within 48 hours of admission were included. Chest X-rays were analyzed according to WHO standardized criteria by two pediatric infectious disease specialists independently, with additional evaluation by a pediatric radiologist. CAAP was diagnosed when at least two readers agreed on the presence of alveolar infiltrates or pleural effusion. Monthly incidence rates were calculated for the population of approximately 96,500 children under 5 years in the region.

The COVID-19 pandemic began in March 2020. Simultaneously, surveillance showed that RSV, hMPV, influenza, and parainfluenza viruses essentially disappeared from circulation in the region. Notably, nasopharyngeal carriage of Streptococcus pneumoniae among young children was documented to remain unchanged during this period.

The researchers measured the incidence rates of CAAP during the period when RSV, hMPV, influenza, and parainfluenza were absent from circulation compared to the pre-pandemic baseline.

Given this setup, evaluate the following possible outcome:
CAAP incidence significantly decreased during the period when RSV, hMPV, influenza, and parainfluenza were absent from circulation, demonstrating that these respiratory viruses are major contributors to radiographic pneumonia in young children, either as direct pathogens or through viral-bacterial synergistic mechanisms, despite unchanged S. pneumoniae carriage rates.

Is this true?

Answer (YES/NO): YES